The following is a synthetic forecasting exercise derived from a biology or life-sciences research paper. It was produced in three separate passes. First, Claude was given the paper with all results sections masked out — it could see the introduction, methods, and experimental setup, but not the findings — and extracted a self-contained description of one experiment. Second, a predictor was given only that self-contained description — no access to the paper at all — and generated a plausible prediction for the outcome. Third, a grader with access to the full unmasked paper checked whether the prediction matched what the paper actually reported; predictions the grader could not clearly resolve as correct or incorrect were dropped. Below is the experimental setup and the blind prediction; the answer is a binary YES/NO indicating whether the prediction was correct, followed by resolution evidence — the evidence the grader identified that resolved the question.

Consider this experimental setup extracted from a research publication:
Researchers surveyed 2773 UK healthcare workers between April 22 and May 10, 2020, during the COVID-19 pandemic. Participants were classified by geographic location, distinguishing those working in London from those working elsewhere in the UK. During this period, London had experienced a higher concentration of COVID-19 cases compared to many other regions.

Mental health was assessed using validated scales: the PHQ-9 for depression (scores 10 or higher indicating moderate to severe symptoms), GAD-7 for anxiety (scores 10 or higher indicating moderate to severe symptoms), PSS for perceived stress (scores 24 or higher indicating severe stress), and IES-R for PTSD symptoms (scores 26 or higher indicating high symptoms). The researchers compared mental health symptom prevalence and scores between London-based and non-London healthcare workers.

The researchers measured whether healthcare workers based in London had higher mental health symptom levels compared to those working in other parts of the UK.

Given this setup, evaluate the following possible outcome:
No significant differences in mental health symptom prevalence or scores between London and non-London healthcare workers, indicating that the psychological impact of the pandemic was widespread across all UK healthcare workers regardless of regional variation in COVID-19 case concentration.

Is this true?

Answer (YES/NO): NO